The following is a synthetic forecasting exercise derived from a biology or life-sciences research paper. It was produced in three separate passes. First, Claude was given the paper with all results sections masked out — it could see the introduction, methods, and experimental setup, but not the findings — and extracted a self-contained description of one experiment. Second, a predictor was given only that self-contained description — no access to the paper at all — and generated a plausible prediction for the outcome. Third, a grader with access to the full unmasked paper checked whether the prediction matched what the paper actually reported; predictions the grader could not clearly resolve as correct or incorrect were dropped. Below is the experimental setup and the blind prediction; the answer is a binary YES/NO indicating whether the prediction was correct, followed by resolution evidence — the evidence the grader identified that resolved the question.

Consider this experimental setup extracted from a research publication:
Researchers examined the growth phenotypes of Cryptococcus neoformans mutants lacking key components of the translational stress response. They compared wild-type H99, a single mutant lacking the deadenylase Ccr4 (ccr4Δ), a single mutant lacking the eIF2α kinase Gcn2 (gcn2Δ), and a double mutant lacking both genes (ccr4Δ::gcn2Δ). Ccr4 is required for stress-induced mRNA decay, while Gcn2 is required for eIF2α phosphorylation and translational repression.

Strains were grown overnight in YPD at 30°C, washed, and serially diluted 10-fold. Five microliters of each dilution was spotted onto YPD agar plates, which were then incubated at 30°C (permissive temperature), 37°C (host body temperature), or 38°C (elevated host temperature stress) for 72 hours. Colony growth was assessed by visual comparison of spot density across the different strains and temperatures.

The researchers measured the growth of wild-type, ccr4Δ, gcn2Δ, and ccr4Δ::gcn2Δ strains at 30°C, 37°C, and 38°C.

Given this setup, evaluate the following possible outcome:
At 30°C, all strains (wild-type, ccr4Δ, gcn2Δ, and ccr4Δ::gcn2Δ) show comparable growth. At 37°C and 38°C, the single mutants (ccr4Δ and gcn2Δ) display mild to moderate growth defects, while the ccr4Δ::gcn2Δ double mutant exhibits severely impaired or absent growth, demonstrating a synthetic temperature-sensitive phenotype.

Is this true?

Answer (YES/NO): NO